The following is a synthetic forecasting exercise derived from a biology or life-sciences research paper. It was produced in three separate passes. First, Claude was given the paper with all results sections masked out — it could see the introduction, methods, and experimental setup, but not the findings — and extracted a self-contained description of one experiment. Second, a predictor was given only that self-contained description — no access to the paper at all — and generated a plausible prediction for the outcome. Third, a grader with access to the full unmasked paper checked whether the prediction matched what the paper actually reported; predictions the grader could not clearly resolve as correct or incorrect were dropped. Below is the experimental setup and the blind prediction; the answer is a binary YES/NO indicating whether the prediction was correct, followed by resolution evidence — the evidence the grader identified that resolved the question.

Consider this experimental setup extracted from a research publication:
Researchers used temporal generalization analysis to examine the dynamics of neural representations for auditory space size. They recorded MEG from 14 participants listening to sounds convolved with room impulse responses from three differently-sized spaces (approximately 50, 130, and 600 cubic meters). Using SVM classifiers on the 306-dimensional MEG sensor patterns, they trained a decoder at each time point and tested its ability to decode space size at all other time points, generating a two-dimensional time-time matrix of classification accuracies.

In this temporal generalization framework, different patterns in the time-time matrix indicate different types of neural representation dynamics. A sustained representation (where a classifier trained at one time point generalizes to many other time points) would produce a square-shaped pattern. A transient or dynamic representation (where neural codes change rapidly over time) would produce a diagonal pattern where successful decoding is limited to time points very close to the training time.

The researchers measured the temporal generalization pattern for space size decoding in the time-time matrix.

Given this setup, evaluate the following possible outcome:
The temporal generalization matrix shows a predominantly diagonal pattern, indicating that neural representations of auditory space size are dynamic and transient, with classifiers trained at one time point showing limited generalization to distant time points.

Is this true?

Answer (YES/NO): NO